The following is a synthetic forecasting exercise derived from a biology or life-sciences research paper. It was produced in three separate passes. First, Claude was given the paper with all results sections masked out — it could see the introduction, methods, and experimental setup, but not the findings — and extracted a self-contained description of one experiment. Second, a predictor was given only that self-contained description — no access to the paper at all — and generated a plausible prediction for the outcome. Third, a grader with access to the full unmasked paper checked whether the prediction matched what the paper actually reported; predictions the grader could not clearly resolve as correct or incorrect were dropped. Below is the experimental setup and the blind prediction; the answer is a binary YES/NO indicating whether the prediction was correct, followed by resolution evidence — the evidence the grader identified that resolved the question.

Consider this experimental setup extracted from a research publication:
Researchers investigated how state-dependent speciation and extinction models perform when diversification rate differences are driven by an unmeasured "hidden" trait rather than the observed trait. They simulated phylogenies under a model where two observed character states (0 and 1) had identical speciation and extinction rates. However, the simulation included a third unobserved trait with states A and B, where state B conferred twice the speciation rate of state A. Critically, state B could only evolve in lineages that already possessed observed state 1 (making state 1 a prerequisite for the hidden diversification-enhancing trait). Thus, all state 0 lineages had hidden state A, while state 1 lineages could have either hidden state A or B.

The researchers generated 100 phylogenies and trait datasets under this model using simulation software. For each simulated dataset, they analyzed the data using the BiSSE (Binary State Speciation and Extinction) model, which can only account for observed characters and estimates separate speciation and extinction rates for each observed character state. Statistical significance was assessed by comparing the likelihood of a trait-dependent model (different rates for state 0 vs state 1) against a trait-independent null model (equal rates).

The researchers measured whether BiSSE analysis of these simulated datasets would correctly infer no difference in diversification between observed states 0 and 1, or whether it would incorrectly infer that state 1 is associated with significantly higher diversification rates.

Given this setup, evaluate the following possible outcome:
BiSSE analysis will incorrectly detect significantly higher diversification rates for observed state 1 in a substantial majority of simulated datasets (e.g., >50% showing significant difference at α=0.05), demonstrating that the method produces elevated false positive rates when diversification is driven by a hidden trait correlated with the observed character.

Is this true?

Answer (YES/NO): YES